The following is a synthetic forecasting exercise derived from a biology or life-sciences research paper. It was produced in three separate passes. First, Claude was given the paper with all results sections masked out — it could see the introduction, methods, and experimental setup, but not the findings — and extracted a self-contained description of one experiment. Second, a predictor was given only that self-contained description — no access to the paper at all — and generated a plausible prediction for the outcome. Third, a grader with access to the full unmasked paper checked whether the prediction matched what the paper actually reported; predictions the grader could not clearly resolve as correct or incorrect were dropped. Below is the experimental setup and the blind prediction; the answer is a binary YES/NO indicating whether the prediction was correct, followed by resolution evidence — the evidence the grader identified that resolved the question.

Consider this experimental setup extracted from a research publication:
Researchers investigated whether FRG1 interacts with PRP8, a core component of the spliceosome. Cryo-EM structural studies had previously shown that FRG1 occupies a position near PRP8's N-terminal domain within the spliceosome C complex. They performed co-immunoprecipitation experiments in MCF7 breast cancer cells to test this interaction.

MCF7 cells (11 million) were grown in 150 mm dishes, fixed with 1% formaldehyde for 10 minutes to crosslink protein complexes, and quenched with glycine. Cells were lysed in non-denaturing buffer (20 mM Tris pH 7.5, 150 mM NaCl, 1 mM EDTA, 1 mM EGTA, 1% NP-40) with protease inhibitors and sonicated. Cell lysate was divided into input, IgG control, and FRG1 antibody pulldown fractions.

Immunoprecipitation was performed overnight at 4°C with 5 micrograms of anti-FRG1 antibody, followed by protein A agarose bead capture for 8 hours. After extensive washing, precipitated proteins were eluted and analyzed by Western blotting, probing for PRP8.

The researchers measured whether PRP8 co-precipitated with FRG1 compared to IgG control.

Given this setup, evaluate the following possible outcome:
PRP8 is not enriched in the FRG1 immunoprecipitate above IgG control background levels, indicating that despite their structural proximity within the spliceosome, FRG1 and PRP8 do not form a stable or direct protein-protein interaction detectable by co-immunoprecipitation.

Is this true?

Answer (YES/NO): NO